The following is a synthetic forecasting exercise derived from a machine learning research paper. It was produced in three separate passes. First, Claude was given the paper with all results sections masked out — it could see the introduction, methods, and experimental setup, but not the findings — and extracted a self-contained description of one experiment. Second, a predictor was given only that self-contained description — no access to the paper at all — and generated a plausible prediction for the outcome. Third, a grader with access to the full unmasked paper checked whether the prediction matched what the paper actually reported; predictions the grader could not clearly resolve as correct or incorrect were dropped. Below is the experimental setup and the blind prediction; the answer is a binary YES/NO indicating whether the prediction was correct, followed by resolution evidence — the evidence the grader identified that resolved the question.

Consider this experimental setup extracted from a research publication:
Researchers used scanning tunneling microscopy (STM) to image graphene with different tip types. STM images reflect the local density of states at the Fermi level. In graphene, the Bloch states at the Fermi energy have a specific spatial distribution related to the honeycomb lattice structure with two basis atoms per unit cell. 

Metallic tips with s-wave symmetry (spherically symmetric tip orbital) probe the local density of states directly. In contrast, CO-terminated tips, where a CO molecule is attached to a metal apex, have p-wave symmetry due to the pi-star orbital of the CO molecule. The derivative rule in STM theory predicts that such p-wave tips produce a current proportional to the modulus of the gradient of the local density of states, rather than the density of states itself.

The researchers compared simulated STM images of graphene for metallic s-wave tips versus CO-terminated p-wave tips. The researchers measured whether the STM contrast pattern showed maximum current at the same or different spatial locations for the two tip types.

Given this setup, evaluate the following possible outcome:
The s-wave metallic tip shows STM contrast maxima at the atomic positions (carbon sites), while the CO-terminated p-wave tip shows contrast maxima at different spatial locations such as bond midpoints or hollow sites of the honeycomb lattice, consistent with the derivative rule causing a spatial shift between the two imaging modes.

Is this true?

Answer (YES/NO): YES